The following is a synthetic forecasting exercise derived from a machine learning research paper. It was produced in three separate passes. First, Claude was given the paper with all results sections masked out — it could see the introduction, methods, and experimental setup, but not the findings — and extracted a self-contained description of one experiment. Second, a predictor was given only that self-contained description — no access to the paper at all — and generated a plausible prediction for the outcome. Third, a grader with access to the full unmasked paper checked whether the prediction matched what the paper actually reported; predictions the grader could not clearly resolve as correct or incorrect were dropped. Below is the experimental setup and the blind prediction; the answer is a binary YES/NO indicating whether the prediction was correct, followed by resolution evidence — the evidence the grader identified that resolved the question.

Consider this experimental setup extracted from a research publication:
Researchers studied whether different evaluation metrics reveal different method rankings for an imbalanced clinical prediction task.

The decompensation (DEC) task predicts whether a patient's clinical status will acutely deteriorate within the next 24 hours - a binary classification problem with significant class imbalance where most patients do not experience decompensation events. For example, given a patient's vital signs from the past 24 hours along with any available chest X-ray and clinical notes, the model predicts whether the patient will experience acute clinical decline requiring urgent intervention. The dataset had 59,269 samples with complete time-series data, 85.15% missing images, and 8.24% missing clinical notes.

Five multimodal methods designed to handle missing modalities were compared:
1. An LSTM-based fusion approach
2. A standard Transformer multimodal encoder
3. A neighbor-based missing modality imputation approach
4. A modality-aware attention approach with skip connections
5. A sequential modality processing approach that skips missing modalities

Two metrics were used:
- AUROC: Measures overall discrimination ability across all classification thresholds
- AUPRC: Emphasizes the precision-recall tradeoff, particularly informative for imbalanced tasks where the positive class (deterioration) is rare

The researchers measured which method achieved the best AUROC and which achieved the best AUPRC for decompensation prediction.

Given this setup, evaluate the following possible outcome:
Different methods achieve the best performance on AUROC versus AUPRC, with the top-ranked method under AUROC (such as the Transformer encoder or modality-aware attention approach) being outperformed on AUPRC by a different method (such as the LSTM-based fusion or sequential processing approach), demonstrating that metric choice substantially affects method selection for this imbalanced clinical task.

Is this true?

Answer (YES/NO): NO